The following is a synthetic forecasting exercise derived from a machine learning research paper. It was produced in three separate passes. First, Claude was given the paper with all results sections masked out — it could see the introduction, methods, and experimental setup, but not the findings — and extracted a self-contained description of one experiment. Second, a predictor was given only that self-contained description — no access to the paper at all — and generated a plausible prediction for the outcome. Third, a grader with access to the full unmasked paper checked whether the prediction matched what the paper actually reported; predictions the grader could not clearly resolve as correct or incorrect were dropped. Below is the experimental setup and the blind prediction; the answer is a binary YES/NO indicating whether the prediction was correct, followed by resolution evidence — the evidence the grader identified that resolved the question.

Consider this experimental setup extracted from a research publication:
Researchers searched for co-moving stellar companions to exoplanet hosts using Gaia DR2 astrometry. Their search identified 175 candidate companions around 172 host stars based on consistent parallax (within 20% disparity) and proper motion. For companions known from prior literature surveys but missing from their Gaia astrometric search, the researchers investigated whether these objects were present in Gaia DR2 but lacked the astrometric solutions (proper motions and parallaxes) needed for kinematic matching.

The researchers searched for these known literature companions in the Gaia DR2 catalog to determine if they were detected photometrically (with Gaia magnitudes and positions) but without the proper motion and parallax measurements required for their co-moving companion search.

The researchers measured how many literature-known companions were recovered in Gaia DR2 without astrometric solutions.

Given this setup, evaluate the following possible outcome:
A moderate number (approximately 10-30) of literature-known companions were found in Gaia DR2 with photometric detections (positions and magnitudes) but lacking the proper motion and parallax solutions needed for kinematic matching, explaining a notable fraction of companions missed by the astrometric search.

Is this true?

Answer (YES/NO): YES